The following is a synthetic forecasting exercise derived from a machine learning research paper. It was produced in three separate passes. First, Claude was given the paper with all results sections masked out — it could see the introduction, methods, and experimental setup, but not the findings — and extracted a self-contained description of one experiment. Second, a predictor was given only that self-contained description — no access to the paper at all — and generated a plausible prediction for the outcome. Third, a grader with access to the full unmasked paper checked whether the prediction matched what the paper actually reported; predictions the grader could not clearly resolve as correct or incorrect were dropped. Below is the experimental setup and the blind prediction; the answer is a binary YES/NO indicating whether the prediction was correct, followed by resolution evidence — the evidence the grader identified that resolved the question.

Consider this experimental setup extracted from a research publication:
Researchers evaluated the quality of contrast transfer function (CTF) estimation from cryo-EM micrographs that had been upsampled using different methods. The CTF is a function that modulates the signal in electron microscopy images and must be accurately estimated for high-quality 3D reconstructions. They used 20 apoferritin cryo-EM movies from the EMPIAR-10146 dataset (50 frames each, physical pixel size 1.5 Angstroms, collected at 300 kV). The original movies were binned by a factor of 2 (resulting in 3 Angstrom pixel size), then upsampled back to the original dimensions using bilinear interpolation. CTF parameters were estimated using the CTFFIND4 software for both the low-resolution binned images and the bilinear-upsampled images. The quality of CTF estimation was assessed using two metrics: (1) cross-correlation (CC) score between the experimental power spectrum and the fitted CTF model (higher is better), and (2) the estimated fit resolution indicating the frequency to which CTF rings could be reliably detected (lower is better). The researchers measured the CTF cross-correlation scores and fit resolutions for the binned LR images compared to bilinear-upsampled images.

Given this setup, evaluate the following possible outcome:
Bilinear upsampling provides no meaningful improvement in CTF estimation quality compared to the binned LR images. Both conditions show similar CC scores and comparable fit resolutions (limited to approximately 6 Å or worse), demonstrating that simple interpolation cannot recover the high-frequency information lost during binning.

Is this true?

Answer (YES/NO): NO